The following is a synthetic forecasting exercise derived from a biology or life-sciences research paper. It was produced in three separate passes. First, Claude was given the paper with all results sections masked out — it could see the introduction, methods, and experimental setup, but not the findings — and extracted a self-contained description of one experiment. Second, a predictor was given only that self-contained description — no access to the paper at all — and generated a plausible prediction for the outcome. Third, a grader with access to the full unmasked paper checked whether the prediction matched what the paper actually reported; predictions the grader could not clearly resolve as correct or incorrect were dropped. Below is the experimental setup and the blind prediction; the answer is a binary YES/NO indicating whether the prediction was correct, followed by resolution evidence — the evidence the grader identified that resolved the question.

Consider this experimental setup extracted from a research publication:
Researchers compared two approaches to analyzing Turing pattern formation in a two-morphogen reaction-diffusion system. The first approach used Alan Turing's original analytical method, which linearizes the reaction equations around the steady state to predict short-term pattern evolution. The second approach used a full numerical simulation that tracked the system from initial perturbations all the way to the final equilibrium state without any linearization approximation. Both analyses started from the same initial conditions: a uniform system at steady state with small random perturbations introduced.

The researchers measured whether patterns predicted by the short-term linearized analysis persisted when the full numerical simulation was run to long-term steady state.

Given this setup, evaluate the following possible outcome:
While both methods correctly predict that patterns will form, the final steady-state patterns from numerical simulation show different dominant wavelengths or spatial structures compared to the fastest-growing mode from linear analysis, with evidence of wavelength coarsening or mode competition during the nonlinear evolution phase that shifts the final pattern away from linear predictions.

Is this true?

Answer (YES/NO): NO